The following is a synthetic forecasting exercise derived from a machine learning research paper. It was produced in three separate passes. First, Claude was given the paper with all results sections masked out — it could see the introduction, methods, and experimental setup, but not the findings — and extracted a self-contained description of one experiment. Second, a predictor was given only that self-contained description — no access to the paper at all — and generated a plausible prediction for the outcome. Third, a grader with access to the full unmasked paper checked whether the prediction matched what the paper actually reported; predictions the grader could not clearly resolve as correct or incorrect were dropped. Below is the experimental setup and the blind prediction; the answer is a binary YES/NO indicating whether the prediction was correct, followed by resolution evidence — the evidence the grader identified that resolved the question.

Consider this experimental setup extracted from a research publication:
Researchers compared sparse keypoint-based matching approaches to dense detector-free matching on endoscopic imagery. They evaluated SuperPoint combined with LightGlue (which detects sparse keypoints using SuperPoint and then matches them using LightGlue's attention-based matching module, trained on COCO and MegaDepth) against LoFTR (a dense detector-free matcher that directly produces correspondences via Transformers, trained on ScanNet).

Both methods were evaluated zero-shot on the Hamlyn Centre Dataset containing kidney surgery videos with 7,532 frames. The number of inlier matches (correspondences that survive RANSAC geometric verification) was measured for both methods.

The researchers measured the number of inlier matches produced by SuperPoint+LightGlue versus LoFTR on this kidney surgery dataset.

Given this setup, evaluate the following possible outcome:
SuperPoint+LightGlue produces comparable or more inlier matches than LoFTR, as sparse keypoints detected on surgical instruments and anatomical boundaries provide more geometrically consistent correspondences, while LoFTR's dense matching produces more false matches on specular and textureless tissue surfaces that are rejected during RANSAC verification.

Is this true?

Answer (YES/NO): NO